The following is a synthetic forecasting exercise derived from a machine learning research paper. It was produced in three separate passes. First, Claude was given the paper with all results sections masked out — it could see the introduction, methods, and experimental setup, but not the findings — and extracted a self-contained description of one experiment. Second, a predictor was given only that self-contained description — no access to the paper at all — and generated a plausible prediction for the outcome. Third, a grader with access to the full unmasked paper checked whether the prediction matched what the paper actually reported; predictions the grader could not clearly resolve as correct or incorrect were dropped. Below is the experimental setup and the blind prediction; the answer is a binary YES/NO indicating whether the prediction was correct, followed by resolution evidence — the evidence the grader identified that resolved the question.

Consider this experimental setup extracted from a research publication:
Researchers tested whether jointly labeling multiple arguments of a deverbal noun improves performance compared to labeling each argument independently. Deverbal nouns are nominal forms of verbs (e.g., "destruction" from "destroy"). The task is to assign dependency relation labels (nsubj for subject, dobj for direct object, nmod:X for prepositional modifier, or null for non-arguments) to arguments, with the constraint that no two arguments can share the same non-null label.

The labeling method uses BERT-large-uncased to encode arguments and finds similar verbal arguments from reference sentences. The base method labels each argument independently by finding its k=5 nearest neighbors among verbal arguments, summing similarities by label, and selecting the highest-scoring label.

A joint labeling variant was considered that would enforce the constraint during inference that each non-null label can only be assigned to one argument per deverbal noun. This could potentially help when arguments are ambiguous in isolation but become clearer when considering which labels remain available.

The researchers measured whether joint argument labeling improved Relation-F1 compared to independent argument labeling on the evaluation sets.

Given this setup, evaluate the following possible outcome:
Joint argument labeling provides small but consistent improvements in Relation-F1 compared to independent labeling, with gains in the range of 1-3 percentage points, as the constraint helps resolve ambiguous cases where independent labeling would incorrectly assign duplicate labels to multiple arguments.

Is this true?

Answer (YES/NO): NO